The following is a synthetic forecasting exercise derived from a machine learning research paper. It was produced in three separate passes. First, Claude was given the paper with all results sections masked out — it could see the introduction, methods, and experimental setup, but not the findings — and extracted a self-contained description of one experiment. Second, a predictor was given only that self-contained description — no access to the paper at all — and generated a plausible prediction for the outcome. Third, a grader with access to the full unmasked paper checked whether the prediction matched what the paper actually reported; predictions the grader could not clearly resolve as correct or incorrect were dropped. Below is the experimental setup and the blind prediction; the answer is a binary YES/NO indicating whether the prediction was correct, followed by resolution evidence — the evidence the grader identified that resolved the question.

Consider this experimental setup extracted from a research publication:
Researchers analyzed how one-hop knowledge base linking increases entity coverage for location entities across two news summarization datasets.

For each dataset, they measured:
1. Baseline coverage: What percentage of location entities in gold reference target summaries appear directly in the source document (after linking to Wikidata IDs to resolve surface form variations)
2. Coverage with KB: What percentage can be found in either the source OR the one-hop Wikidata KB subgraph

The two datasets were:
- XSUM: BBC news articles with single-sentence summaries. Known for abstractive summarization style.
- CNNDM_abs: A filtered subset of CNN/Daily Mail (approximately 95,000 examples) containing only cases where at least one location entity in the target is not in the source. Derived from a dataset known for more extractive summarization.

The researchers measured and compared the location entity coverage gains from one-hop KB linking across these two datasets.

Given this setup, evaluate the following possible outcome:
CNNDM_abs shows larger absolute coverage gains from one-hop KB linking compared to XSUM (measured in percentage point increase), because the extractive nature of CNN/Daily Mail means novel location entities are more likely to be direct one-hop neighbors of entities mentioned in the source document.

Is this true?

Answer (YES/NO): NO